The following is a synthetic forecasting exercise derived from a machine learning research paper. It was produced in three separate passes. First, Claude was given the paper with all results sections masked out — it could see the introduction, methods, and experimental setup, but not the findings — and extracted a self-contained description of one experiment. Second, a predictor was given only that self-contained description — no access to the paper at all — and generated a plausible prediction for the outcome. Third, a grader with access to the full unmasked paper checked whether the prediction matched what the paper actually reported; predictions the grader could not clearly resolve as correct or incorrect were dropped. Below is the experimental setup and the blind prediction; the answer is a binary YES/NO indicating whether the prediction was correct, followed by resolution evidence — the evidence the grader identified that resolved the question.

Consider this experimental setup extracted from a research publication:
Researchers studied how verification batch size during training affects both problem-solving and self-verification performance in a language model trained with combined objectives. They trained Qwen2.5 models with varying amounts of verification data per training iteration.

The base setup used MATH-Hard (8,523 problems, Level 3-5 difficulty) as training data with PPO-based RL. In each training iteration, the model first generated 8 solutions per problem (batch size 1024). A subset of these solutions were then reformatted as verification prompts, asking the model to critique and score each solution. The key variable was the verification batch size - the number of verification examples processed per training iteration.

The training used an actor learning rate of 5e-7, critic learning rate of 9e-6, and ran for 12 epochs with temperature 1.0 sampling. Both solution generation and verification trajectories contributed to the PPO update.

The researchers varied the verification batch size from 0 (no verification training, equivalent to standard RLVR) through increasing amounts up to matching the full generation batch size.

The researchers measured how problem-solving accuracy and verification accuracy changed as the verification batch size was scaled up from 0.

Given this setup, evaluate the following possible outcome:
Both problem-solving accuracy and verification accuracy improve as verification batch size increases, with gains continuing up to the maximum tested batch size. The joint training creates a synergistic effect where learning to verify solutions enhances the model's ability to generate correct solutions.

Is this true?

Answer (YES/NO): NO